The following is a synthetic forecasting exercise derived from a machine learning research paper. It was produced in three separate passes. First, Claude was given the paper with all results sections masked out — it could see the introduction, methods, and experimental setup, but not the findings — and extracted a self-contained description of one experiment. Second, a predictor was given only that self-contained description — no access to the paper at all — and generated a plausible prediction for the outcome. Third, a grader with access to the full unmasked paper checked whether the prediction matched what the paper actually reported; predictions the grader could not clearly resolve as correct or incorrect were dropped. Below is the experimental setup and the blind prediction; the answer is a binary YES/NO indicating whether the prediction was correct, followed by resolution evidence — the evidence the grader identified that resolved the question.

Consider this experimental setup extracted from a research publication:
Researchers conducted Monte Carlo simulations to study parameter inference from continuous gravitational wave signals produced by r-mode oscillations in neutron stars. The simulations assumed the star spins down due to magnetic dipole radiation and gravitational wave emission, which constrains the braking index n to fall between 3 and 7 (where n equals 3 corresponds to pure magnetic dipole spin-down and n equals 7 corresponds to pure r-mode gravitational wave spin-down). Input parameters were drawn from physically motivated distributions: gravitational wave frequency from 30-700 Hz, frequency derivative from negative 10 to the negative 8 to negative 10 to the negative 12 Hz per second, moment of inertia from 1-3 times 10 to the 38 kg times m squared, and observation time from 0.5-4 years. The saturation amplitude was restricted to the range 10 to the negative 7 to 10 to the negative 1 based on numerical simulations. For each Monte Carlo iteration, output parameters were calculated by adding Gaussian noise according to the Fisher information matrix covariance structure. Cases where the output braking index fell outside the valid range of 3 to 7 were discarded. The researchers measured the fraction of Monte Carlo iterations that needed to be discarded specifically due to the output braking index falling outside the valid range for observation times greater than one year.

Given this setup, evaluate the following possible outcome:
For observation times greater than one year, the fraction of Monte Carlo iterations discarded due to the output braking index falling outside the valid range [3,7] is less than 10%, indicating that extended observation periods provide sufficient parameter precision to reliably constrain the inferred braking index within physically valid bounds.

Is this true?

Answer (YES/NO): YES